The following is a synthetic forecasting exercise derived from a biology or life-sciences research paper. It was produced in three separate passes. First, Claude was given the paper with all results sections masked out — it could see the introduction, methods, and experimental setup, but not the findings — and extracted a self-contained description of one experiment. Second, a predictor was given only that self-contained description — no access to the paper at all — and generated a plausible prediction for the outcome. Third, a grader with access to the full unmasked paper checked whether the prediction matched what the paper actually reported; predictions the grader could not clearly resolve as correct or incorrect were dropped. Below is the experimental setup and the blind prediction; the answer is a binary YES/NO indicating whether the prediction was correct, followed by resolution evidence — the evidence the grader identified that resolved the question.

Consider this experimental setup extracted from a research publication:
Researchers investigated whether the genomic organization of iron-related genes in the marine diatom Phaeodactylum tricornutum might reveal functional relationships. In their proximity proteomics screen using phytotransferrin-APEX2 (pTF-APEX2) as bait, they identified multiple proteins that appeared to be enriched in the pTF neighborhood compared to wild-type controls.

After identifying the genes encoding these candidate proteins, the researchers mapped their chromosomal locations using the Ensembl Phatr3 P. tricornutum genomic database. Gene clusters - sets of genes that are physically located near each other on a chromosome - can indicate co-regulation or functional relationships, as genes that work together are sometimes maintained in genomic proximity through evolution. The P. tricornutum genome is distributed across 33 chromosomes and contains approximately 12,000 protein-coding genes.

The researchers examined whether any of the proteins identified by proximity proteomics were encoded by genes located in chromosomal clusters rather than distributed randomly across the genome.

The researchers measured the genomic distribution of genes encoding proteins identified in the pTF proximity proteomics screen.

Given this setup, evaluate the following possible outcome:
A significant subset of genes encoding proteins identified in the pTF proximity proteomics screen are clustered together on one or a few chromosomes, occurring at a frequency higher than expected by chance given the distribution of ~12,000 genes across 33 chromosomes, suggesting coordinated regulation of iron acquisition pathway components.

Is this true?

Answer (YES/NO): NO